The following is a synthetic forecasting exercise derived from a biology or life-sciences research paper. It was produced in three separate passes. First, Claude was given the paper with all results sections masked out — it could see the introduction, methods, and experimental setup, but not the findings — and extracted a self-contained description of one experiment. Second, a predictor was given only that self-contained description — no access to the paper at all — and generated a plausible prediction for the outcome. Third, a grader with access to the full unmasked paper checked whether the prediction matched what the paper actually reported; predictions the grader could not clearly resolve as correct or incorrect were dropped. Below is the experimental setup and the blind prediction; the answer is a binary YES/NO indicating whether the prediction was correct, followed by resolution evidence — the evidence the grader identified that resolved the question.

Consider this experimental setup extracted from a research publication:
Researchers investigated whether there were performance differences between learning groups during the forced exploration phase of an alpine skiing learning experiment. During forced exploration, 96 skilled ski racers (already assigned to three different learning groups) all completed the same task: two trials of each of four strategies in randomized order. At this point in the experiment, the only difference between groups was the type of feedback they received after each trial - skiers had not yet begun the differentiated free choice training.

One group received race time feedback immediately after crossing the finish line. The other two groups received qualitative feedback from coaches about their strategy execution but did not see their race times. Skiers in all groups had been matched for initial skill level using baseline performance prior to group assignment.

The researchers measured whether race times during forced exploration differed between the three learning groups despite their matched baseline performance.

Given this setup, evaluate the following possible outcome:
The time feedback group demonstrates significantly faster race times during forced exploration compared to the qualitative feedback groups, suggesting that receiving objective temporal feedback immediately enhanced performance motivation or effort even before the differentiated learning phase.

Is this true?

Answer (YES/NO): NO